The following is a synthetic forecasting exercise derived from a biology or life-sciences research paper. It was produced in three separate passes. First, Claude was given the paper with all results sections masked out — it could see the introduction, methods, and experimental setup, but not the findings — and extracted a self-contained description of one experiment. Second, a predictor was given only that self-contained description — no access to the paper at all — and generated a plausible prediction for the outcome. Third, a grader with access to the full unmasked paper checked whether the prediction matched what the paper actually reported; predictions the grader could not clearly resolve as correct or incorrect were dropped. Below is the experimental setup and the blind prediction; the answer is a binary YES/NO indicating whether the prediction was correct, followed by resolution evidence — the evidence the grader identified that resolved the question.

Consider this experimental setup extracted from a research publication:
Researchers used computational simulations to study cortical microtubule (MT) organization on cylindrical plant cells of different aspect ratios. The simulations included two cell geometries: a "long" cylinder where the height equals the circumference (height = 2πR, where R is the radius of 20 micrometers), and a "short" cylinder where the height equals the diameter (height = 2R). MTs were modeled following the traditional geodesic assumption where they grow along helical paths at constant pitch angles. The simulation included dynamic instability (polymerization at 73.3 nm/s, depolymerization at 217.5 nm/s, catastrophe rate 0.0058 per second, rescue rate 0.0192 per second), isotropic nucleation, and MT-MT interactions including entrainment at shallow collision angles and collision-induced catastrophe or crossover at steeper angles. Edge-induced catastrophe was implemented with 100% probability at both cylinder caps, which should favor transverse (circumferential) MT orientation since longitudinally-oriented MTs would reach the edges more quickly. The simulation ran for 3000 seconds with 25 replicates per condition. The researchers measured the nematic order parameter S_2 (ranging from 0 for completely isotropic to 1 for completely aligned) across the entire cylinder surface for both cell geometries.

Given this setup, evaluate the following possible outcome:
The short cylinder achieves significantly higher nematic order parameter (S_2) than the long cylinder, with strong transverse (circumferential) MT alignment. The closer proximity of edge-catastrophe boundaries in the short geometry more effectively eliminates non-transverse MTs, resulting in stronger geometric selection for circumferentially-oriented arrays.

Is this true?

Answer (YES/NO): YES